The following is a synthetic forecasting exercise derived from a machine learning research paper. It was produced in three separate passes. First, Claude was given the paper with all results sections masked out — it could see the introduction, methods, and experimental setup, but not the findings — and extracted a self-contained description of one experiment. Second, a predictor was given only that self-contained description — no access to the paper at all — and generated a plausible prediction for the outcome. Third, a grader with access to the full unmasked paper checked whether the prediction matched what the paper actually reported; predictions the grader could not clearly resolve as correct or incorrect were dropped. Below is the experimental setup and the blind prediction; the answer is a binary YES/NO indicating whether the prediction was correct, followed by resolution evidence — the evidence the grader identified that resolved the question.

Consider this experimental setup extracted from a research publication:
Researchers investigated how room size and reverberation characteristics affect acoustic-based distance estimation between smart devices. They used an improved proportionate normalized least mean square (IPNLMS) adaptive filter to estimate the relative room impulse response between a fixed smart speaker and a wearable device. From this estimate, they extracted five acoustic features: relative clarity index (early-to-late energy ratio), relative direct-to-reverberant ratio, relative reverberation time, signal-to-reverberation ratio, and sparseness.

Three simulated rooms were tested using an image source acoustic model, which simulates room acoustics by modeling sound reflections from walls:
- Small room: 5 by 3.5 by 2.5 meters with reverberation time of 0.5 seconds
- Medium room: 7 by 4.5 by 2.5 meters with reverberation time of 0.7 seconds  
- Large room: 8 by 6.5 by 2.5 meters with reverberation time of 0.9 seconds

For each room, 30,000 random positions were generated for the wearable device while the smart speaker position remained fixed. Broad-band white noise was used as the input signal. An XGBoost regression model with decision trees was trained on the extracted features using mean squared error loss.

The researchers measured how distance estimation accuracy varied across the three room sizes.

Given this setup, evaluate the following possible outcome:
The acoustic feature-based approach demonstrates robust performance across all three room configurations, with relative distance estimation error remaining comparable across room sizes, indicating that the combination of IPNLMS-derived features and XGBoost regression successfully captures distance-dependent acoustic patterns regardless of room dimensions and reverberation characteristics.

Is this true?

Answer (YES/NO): NO